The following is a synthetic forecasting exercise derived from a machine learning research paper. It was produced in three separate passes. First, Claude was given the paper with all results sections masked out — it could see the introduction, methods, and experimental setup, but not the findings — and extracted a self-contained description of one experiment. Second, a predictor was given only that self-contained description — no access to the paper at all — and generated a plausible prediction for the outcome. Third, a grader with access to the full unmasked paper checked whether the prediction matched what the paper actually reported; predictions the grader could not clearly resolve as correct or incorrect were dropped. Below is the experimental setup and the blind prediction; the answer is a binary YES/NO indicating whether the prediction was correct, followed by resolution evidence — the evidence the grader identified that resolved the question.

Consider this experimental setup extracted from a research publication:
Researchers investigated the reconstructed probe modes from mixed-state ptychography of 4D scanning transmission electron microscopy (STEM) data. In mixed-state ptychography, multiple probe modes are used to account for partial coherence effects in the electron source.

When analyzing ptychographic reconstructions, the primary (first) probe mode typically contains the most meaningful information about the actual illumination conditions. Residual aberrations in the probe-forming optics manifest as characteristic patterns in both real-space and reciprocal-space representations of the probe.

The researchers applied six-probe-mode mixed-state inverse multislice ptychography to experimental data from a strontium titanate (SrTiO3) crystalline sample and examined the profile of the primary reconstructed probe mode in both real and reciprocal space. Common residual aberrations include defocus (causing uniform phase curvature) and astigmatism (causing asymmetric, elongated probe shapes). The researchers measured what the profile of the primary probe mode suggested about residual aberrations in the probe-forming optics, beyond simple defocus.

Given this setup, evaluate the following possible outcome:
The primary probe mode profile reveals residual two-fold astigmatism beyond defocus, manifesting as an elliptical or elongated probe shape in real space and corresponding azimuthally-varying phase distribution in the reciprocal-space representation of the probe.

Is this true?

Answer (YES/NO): YES